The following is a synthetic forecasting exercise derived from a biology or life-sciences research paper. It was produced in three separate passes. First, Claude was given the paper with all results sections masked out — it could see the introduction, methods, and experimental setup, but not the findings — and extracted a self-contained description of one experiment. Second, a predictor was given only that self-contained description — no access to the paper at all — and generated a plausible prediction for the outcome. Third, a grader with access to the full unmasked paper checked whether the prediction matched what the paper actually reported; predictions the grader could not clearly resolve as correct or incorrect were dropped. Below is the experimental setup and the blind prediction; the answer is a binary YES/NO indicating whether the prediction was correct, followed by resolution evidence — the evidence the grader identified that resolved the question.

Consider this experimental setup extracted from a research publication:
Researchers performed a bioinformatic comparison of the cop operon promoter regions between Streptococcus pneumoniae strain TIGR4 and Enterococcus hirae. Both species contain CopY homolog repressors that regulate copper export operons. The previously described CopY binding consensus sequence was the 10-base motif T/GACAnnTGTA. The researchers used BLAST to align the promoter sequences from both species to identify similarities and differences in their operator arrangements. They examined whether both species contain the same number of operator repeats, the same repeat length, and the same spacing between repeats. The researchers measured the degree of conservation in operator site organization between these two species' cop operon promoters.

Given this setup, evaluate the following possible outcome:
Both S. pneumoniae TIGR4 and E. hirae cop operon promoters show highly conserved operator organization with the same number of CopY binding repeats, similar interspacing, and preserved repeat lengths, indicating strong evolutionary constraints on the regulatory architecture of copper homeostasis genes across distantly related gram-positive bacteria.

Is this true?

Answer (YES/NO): NO